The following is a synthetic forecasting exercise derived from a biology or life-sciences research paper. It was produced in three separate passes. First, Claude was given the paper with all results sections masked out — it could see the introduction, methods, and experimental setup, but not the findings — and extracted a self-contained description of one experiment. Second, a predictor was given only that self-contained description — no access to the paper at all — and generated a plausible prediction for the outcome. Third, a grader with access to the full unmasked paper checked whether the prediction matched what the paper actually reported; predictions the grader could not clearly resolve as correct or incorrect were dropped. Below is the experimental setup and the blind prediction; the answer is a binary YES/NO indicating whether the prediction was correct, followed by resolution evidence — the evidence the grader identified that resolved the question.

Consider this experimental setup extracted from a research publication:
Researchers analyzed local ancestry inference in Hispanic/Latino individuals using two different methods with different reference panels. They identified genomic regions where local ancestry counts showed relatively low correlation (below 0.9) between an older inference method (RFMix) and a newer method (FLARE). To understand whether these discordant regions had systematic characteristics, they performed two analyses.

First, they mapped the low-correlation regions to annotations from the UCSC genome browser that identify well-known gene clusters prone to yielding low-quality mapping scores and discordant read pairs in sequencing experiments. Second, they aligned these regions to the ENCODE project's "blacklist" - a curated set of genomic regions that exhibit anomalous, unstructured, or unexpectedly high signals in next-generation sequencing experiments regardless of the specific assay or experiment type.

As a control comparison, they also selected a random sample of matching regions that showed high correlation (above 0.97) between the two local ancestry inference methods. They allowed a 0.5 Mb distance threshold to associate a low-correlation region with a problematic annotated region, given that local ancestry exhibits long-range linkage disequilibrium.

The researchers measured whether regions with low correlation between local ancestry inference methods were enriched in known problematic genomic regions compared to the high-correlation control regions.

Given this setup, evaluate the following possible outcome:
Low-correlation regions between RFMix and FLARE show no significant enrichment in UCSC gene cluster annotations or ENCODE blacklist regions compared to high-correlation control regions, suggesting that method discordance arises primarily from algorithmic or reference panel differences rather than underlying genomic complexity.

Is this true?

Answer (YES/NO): NO